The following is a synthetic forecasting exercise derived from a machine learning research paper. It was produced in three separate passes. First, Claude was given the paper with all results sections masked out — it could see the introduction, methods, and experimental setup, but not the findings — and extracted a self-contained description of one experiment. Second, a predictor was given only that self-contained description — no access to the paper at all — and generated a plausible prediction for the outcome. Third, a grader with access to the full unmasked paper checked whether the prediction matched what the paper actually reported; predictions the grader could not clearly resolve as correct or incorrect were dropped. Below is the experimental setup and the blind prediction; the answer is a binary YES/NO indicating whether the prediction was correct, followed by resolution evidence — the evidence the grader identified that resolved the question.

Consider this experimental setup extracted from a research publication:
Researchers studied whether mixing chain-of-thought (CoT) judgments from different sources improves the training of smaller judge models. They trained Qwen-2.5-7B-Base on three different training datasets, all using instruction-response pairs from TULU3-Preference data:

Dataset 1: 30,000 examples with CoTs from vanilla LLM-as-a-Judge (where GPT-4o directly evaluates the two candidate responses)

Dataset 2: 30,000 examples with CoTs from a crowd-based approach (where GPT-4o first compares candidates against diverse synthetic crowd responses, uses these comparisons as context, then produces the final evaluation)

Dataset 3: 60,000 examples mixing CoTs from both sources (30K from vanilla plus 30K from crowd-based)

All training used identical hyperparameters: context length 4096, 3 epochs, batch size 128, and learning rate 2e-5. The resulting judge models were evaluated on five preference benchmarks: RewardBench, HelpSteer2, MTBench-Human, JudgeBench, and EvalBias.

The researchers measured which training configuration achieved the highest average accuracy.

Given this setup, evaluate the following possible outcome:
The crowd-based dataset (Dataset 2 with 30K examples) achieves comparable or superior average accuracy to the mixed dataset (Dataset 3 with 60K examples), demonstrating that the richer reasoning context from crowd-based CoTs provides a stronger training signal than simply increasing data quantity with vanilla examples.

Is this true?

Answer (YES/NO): NO